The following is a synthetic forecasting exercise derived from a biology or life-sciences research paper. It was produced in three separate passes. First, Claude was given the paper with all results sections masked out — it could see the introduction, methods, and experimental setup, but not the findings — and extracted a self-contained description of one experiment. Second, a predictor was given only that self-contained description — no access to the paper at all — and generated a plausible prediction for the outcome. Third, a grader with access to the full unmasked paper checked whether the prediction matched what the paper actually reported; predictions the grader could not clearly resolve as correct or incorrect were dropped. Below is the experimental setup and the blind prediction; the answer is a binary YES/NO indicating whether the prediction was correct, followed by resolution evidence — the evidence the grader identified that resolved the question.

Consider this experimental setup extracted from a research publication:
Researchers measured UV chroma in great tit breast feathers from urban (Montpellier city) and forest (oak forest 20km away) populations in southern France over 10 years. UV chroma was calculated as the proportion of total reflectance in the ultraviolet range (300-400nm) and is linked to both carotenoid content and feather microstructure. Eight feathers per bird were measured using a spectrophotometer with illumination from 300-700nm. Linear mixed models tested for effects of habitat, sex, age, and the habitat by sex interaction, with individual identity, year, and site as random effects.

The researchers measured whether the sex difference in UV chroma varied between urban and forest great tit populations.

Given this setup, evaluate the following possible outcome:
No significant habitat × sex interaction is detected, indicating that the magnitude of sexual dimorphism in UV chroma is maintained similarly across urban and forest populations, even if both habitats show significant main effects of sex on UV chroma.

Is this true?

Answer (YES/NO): YES